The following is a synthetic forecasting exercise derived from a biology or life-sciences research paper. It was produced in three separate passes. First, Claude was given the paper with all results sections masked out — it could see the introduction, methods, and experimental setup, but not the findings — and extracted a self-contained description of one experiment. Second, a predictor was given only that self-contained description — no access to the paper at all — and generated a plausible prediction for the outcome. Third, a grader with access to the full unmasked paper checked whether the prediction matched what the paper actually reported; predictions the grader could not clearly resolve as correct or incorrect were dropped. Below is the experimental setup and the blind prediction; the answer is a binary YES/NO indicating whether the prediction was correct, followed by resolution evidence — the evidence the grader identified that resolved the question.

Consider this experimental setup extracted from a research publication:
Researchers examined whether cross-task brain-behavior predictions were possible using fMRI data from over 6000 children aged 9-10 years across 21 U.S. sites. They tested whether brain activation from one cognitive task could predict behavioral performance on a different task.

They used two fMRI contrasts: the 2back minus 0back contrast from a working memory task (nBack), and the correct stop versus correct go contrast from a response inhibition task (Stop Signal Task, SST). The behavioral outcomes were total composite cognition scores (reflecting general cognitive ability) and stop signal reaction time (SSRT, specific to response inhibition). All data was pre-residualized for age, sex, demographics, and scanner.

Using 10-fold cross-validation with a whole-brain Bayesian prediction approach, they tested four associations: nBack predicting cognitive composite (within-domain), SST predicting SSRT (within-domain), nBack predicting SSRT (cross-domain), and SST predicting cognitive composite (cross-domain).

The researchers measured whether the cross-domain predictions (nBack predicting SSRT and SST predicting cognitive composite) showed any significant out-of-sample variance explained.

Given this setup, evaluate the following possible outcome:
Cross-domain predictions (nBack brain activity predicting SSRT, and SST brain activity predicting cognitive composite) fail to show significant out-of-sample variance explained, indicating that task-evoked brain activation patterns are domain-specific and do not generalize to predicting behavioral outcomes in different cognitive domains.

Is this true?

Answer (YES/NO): YES